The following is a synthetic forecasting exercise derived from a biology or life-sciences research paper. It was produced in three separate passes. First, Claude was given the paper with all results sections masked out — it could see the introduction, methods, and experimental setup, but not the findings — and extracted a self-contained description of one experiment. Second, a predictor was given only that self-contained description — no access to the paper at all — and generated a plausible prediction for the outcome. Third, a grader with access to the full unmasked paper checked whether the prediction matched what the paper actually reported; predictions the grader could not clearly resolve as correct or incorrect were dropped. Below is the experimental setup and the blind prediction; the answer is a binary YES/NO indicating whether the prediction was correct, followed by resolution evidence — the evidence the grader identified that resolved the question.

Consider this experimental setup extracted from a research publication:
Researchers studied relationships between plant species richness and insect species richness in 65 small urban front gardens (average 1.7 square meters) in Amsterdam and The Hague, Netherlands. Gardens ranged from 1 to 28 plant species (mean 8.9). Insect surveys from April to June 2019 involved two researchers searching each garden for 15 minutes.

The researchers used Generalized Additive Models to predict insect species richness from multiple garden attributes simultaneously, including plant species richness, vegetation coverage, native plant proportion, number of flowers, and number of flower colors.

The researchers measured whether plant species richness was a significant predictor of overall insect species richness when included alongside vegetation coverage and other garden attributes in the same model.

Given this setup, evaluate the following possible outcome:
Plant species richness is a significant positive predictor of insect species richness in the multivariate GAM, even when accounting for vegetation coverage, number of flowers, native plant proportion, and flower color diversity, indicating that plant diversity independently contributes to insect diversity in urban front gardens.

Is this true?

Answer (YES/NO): YES